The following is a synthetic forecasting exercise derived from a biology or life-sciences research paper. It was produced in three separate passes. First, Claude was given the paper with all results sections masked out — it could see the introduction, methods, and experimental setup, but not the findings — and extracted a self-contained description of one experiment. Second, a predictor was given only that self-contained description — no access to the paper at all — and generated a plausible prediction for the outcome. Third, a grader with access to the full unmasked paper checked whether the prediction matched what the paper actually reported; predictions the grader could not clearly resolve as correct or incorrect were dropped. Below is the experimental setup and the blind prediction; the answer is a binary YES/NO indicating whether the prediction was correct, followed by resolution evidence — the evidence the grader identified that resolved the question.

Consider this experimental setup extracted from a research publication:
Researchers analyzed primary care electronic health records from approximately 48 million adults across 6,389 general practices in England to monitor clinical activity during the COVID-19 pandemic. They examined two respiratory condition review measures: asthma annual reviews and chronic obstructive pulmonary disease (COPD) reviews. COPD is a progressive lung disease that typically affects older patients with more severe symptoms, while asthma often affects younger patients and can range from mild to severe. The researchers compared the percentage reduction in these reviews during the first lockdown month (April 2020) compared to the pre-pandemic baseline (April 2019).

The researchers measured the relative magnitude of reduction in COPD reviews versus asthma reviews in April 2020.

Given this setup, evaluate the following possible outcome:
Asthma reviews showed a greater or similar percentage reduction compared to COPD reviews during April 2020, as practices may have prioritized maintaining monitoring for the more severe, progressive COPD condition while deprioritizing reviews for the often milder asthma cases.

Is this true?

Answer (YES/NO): NO